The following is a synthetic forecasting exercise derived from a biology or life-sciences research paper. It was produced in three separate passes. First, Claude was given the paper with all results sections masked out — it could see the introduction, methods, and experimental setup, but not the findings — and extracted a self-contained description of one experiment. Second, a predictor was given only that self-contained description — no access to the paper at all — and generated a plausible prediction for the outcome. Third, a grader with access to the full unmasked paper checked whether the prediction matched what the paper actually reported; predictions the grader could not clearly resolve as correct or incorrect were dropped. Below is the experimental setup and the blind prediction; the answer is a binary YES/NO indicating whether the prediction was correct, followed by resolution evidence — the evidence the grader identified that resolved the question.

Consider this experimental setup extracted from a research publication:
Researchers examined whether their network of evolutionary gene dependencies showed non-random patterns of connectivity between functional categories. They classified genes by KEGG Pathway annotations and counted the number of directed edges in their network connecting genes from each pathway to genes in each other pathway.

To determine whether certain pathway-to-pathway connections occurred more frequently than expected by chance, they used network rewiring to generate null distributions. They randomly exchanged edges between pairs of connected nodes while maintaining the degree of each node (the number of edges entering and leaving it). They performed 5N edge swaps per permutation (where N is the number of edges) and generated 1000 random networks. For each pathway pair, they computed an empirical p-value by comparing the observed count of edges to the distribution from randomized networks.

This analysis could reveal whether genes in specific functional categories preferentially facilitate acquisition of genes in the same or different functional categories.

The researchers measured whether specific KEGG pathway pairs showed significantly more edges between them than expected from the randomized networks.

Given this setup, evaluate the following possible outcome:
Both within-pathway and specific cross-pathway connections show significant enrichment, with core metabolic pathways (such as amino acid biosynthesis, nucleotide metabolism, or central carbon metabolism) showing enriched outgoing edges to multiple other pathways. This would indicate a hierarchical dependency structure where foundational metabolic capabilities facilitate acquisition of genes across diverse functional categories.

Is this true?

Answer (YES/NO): NO